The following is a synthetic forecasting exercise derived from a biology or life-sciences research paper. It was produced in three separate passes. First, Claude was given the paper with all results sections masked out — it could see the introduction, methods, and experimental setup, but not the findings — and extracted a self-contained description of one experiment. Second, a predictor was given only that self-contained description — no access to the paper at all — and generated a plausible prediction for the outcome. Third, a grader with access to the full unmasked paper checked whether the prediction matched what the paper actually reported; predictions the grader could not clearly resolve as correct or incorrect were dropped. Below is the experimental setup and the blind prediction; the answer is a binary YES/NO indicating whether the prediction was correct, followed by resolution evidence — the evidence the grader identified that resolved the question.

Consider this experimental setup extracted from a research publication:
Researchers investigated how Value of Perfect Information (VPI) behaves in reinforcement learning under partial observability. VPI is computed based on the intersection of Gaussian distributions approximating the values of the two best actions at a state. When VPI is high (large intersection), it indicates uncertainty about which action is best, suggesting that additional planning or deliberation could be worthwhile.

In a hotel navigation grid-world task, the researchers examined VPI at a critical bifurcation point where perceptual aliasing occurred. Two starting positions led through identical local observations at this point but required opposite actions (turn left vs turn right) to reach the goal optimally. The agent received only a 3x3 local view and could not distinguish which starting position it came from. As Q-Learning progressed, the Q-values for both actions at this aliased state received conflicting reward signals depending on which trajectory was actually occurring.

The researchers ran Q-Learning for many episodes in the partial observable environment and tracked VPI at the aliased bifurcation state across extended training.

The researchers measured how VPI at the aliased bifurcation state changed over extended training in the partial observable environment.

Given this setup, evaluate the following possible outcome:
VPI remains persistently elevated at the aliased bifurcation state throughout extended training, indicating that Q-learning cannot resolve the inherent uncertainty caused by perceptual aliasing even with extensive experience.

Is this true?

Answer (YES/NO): YES